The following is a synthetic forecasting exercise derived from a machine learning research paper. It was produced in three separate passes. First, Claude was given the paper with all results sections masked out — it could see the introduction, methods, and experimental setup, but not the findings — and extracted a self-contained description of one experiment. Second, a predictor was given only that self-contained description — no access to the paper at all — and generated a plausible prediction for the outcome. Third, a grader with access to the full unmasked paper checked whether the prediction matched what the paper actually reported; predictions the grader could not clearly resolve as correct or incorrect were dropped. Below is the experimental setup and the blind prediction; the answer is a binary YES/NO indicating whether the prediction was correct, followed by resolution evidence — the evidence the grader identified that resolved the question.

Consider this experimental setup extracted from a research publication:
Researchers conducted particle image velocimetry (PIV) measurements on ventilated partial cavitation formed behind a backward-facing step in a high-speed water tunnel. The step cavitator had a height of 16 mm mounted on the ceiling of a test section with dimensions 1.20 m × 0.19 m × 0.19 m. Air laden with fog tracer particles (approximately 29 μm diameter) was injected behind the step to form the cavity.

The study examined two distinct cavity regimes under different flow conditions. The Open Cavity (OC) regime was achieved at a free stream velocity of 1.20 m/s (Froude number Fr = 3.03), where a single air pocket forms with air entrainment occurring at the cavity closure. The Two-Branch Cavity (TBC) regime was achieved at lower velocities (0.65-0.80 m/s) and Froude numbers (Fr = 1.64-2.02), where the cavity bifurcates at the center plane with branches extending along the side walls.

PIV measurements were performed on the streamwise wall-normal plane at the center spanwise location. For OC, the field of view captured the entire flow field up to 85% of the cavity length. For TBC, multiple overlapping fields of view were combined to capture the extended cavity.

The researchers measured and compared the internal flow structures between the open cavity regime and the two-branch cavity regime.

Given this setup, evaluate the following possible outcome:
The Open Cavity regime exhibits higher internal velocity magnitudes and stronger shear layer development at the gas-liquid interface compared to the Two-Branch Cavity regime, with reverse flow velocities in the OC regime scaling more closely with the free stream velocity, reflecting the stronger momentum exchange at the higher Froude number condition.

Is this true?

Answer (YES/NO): NO